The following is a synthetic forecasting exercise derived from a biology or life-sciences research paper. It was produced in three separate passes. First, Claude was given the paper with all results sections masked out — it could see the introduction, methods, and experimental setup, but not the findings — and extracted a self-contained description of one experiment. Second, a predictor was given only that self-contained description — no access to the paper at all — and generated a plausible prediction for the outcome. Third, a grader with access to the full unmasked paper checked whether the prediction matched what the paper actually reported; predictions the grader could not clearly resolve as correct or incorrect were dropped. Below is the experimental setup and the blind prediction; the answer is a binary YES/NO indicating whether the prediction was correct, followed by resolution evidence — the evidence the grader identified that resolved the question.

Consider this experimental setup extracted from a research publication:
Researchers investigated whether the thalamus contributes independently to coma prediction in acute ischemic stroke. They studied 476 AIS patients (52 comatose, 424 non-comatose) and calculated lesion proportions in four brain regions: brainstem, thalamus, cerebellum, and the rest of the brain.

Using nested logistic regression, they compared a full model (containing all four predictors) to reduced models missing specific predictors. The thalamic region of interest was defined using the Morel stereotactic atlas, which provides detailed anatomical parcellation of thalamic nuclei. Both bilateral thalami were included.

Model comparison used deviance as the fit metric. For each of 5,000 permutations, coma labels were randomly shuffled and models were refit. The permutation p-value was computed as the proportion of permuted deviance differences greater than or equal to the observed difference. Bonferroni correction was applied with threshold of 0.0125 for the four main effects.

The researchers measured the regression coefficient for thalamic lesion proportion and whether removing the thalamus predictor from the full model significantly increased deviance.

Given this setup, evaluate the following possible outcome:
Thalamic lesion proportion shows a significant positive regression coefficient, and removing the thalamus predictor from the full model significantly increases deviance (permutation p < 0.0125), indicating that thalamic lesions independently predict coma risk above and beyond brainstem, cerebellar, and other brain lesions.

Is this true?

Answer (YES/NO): YES